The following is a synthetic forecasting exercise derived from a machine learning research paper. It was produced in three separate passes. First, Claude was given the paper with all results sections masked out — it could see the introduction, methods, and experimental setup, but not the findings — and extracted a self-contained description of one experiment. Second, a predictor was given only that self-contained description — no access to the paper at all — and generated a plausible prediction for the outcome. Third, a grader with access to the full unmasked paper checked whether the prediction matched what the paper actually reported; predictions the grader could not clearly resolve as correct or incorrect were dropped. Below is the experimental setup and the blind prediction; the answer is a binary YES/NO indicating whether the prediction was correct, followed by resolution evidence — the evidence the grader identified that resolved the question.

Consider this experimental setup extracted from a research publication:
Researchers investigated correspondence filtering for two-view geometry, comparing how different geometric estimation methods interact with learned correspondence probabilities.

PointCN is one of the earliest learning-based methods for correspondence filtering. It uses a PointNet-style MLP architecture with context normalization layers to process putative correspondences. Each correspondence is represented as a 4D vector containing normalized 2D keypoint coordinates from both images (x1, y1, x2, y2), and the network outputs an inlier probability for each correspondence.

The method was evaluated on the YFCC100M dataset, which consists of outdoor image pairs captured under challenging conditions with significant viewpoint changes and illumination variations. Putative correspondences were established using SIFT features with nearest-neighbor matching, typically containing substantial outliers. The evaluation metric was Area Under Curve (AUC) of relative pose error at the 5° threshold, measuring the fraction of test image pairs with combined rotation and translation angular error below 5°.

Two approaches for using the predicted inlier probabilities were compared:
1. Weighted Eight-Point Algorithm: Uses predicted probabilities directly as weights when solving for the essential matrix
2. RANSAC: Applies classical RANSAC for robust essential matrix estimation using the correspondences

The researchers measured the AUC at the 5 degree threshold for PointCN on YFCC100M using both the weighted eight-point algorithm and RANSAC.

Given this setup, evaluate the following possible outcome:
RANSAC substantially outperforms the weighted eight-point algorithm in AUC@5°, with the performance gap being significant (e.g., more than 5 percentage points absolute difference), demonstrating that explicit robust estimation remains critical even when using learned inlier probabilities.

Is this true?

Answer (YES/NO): YES